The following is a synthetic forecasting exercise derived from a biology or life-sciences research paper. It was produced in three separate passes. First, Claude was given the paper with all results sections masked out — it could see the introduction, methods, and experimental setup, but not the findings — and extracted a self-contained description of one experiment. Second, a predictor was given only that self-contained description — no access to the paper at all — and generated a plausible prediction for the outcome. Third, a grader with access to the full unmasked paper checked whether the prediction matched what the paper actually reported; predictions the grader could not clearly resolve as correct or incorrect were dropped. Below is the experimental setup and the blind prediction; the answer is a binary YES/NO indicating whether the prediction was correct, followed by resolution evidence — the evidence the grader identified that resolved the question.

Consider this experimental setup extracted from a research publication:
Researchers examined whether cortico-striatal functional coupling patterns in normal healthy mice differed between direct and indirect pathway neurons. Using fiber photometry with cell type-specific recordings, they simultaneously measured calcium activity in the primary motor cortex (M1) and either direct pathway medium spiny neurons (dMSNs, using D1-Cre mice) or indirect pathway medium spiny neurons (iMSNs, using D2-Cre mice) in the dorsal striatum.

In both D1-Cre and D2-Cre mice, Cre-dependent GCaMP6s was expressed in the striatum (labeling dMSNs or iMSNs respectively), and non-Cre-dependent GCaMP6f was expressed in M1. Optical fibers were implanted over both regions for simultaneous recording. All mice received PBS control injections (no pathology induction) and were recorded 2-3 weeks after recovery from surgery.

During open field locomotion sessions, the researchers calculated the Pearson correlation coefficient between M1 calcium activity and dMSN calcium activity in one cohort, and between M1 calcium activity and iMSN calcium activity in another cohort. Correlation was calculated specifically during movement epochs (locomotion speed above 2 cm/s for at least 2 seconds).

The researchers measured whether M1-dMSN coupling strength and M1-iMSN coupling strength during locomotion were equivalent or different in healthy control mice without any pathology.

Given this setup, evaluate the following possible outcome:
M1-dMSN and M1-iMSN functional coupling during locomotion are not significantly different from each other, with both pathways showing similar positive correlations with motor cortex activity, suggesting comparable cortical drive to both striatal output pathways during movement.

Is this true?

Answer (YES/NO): NO